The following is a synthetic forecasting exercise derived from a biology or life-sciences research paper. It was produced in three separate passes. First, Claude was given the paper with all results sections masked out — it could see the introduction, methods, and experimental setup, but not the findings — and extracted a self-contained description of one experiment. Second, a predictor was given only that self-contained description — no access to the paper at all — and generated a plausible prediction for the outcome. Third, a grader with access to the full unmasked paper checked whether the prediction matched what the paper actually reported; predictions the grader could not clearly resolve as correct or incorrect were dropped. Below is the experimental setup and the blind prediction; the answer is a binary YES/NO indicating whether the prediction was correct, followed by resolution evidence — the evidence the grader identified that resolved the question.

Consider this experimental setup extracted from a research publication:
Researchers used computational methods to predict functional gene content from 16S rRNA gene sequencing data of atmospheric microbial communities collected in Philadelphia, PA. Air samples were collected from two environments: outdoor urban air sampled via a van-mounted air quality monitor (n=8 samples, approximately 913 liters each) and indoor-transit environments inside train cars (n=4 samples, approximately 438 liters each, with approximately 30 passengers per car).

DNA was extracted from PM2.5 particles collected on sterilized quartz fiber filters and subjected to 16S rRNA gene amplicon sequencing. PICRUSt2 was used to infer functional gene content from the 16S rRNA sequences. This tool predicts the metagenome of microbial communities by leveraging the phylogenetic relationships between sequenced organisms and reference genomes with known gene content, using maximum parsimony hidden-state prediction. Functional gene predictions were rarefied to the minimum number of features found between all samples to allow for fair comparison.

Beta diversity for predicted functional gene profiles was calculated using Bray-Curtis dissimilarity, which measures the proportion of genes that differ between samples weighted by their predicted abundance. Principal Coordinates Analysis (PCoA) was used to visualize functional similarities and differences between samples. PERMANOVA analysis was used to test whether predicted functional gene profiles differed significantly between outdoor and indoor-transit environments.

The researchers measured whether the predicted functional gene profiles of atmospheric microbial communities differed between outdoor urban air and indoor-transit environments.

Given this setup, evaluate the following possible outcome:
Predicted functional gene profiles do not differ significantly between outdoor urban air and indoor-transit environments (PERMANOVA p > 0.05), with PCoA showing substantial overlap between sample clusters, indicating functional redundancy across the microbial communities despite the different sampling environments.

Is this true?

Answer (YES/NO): NO